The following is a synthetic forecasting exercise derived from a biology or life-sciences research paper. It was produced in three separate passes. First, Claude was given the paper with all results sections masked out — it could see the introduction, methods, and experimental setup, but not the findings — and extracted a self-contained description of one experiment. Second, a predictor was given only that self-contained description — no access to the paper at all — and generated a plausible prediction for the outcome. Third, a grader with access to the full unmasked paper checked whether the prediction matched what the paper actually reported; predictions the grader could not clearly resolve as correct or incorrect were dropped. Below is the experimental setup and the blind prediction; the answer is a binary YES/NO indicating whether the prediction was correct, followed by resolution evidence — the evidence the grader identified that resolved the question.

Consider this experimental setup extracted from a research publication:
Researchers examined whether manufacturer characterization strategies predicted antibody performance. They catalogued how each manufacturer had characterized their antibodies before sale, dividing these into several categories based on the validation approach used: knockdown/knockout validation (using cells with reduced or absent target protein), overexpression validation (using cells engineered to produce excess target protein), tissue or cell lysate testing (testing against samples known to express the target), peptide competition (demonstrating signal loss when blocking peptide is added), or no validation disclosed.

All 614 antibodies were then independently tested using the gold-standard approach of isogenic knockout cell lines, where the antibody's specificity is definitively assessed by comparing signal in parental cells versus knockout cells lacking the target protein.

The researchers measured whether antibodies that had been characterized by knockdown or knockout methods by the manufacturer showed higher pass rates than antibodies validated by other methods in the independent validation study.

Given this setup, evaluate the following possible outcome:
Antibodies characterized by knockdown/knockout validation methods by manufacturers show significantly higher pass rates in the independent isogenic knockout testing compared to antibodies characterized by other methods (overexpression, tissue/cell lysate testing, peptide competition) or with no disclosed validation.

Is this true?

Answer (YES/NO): YES